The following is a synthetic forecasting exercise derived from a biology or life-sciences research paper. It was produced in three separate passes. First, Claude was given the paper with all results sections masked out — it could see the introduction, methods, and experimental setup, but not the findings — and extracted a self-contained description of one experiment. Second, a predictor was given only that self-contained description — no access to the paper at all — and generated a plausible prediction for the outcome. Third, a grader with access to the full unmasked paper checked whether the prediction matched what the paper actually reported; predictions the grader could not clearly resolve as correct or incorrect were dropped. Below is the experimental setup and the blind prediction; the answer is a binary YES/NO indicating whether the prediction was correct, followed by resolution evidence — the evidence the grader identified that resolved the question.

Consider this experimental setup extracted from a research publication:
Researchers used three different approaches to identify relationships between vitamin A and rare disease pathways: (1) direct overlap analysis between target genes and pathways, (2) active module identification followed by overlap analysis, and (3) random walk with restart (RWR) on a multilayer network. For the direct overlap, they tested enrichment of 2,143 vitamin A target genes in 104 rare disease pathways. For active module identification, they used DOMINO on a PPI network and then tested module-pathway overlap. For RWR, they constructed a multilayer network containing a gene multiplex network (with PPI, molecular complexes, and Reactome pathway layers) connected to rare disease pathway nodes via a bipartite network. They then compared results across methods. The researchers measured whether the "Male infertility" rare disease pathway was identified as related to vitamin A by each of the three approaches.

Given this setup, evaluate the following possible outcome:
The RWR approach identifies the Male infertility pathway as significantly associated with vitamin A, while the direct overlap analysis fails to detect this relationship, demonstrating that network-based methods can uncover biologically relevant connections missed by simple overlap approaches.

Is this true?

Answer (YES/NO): NO